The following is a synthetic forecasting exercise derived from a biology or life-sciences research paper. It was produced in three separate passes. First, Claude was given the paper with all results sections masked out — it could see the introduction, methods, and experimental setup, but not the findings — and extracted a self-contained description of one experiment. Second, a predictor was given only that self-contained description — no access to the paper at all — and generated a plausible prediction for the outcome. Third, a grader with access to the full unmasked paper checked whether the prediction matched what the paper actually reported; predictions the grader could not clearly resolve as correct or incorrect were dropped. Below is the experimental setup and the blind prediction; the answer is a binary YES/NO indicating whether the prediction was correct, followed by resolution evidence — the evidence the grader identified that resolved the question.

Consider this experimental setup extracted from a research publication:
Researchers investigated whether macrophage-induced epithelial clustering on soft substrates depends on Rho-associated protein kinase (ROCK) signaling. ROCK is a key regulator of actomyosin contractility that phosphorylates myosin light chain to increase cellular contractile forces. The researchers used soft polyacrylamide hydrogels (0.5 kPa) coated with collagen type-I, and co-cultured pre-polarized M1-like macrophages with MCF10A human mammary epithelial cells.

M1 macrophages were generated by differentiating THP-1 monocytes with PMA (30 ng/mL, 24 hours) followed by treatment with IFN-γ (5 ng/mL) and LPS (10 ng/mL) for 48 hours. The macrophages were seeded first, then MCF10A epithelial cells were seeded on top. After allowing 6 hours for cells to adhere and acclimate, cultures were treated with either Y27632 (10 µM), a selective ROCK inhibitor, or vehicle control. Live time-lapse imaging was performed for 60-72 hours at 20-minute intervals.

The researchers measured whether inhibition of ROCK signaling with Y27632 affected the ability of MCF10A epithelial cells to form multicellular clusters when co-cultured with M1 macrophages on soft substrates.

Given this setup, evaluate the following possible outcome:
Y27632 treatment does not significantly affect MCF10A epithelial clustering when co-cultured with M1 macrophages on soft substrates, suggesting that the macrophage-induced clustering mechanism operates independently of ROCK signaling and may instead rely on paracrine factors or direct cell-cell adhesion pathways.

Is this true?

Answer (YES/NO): NO